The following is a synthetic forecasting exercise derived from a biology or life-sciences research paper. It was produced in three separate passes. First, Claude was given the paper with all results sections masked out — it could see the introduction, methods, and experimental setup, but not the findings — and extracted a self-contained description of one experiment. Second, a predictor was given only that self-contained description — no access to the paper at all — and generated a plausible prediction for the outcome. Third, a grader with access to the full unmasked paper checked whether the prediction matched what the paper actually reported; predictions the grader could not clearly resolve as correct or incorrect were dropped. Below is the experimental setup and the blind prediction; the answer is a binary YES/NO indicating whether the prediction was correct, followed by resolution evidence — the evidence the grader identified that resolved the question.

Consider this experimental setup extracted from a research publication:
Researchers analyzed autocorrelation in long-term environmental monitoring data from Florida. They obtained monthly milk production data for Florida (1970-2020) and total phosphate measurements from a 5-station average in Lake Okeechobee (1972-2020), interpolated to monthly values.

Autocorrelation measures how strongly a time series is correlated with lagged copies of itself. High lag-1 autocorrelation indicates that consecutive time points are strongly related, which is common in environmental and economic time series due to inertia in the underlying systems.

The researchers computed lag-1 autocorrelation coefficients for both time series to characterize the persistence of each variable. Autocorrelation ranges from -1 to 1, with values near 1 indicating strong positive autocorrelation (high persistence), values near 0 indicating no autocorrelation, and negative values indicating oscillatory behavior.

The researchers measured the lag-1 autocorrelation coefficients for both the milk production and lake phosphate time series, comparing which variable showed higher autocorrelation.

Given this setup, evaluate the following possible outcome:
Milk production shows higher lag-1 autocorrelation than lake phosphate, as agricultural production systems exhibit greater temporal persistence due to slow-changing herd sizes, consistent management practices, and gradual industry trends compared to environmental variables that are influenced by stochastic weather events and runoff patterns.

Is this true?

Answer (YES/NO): YES